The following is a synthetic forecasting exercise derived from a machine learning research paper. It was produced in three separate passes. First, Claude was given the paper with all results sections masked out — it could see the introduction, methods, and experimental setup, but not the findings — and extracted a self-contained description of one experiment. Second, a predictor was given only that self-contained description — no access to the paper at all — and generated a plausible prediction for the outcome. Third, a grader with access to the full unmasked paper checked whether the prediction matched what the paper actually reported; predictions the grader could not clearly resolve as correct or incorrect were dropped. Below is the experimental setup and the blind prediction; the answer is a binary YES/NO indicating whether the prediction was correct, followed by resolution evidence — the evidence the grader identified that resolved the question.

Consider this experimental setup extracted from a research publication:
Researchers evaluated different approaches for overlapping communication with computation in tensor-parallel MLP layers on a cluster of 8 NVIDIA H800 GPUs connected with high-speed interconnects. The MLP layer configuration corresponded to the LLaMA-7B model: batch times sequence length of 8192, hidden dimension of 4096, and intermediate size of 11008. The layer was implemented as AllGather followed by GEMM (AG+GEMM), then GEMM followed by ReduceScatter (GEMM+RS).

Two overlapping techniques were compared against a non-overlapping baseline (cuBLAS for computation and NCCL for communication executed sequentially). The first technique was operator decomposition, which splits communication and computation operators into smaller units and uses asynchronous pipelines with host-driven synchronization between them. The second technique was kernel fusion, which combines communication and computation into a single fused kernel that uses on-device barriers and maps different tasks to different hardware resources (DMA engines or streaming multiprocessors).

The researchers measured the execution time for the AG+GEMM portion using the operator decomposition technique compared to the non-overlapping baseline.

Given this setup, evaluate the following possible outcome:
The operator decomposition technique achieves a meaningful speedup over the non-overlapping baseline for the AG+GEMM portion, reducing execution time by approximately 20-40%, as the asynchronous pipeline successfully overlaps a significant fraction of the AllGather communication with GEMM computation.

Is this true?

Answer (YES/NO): NO